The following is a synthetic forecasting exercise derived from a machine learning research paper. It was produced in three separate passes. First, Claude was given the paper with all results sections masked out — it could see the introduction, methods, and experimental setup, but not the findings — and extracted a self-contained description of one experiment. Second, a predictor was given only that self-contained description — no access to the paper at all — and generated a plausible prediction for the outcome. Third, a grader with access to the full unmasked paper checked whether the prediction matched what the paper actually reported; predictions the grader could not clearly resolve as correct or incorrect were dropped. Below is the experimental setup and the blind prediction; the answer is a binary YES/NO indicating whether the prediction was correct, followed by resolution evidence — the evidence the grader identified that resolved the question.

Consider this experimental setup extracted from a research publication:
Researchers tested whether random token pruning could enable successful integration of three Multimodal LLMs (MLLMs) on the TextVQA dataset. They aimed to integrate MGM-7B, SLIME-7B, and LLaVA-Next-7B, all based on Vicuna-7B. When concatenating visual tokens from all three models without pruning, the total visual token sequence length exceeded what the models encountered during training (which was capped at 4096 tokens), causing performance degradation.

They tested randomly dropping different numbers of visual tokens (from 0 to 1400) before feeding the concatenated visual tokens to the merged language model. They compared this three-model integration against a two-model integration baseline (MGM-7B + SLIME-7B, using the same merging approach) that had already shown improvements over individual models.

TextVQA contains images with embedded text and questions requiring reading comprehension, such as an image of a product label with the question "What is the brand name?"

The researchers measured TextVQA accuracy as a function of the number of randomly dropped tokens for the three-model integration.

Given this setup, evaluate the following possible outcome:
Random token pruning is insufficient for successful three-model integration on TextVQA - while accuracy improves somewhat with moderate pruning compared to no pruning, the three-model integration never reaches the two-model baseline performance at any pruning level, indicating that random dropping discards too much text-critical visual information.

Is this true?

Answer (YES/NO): NO